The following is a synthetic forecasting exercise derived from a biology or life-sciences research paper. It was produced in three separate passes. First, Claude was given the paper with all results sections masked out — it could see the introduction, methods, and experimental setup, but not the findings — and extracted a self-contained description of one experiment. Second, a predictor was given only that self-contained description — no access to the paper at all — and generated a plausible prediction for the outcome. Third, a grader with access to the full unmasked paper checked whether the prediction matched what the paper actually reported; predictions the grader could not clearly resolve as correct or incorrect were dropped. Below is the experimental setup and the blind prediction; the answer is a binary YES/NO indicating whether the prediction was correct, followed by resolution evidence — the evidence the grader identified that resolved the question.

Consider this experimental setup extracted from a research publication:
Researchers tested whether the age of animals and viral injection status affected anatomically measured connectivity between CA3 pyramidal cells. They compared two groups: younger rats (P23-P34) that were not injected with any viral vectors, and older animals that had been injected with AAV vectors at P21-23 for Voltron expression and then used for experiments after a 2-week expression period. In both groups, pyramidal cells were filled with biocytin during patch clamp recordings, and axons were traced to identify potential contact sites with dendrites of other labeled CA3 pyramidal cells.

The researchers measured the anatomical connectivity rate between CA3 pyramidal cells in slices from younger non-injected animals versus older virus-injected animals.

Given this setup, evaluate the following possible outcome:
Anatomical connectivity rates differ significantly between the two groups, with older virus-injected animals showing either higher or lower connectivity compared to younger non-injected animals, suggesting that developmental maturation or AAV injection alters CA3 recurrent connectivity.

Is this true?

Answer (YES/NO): NO